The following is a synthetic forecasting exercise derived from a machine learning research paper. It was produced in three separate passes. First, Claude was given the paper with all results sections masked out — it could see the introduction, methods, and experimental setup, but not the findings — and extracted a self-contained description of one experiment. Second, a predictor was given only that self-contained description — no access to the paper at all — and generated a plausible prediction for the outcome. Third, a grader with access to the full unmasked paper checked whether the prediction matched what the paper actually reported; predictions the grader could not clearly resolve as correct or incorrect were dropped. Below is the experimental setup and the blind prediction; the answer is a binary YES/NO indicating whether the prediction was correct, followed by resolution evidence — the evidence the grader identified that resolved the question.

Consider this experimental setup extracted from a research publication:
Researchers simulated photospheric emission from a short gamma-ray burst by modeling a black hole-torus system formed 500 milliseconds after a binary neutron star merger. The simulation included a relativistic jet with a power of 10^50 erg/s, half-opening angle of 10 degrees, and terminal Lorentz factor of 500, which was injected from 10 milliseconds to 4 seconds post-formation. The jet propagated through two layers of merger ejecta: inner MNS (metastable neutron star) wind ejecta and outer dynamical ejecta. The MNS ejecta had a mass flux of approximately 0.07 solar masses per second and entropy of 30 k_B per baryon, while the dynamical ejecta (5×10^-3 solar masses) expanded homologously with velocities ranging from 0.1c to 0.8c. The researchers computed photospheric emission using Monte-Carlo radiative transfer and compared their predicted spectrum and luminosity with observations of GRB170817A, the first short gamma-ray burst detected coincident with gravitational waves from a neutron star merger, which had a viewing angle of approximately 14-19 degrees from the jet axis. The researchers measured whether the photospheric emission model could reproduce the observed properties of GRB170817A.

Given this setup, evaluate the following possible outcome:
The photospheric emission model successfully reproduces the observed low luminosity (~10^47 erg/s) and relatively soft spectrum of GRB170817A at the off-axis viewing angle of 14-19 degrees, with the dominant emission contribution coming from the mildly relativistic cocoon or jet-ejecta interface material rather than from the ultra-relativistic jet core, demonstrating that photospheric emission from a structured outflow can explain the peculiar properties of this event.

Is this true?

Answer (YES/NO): NO